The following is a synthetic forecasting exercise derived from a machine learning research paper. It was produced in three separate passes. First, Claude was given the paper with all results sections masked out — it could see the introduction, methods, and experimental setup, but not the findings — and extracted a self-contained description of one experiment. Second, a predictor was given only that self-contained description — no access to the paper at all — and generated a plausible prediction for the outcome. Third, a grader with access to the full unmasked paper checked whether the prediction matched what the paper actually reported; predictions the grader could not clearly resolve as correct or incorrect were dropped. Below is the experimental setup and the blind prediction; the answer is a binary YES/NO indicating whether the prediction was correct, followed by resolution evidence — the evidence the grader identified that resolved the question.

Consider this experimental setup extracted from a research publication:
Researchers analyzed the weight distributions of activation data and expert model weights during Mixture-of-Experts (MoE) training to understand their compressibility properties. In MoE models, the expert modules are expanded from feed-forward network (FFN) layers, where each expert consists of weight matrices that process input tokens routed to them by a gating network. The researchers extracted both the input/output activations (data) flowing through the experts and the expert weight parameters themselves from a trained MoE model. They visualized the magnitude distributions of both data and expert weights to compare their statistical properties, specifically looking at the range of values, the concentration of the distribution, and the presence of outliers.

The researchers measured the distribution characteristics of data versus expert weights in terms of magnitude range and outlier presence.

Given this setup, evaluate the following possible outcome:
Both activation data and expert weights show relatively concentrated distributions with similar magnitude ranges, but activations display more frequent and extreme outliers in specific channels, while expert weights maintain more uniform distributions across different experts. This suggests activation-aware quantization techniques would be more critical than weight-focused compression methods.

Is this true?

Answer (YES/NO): NO